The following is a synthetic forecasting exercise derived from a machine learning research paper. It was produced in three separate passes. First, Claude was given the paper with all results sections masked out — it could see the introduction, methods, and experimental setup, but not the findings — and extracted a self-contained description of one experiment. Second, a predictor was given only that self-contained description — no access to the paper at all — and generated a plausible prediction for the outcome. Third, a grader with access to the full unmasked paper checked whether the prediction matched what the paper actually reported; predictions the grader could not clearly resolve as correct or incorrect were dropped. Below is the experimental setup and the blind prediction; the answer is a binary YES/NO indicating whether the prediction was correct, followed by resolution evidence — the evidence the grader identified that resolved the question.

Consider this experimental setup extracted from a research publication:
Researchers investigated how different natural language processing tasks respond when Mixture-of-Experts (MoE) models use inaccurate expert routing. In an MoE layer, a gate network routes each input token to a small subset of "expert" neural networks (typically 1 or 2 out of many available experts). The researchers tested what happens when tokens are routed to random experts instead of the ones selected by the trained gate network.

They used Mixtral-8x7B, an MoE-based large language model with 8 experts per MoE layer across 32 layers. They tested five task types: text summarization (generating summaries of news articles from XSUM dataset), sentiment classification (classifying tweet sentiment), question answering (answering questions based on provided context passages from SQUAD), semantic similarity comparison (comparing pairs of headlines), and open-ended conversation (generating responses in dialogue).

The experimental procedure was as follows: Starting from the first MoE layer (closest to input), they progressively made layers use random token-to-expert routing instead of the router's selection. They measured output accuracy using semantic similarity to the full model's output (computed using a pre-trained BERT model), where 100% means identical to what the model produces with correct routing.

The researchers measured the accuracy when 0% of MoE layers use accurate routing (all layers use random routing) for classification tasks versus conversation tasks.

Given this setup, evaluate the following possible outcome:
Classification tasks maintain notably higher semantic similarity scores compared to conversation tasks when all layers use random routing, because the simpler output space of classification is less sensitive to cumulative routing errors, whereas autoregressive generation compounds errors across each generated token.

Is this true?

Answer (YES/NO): YES